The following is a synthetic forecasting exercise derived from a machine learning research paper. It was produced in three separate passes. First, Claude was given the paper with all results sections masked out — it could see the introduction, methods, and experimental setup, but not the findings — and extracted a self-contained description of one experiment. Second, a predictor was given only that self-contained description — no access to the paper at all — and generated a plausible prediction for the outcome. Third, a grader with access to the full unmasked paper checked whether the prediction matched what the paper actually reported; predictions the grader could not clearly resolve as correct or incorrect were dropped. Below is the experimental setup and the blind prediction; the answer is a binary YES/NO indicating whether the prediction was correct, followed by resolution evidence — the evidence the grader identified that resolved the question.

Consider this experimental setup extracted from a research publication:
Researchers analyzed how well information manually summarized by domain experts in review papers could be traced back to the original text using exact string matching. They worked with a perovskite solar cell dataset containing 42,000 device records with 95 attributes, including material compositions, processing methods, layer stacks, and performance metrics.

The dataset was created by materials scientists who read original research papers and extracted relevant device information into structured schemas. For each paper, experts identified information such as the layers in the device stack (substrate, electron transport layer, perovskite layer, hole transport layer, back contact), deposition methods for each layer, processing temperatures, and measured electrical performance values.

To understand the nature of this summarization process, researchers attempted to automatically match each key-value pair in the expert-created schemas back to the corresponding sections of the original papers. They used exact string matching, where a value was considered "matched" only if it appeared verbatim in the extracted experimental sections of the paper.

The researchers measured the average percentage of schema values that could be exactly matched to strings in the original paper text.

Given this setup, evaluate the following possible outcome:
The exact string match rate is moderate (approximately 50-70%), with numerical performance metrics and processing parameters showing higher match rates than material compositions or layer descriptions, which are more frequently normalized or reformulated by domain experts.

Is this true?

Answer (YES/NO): NO